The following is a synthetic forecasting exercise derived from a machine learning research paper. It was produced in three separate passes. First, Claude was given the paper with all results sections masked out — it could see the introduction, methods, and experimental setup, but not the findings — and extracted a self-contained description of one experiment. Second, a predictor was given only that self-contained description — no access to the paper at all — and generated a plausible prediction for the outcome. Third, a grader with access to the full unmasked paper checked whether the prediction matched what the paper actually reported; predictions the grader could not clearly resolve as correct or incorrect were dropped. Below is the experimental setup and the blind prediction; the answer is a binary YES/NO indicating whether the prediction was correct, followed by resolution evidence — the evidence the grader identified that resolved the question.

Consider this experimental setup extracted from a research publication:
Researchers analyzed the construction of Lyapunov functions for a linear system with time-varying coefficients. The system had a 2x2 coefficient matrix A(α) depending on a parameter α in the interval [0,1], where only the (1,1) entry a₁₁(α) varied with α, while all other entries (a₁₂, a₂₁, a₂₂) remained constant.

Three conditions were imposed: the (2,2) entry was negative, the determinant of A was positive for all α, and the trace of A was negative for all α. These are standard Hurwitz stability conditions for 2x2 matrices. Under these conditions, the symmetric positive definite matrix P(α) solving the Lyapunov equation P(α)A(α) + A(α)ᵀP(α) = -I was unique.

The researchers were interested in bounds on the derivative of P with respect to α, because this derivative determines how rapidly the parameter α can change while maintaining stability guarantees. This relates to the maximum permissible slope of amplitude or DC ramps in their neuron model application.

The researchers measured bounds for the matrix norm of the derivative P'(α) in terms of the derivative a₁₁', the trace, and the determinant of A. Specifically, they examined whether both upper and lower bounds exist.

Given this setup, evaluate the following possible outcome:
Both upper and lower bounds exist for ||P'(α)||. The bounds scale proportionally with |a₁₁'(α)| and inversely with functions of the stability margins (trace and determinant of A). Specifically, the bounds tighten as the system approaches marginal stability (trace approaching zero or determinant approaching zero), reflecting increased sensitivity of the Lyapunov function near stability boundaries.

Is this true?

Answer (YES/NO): NO